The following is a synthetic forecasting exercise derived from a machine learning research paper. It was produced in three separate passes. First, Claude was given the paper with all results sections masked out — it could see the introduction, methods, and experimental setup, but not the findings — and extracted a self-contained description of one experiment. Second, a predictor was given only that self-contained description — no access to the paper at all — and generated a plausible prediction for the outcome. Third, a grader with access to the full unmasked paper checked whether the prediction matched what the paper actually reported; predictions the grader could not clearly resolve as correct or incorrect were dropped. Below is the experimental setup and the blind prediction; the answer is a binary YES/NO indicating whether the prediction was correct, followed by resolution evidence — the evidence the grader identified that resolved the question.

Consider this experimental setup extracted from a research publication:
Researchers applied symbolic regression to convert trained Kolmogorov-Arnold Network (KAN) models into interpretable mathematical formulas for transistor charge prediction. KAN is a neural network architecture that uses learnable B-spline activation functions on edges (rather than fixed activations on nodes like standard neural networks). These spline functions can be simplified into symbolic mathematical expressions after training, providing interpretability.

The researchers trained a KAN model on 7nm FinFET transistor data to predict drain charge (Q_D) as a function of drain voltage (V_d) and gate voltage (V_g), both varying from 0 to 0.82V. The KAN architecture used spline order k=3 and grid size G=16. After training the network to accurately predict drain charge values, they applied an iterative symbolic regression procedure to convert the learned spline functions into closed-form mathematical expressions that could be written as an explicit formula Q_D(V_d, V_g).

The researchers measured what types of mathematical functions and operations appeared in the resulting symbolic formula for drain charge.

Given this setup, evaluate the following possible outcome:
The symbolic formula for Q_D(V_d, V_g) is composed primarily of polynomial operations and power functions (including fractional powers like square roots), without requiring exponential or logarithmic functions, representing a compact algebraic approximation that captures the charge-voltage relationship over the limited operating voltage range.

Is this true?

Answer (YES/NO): NO